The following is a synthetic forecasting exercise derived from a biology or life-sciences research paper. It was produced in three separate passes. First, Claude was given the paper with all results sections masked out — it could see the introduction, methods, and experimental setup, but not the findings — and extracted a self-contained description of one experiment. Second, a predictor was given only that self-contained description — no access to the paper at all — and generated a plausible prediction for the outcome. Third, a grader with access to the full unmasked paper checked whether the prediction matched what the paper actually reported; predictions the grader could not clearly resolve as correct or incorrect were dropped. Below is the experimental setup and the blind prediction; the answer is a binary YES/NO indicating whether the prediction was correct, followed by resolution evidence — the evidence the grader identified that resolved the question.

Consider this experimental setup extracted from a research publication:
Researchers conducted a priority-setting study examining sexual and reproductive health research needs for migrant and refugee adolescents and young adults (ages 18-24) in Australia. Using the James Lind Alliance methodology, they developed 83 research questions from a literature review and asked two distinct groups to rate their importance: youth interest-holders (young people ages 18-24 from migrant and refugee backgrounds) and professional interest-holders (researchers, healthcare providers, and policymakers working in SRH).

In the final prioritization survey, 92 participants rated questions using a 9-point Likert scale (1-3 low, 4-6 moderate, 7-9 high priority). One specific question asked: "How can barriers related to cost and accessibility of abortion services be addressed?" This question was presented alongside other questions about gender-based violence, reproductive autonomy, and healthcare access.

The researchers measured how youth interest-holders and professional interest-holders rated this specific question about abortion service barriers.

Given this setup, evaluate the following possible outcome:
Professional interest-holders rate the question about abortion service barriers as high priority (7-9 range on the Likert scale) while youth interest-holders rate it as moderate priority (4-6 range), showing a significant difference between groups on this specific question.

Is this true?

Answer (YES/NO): NO